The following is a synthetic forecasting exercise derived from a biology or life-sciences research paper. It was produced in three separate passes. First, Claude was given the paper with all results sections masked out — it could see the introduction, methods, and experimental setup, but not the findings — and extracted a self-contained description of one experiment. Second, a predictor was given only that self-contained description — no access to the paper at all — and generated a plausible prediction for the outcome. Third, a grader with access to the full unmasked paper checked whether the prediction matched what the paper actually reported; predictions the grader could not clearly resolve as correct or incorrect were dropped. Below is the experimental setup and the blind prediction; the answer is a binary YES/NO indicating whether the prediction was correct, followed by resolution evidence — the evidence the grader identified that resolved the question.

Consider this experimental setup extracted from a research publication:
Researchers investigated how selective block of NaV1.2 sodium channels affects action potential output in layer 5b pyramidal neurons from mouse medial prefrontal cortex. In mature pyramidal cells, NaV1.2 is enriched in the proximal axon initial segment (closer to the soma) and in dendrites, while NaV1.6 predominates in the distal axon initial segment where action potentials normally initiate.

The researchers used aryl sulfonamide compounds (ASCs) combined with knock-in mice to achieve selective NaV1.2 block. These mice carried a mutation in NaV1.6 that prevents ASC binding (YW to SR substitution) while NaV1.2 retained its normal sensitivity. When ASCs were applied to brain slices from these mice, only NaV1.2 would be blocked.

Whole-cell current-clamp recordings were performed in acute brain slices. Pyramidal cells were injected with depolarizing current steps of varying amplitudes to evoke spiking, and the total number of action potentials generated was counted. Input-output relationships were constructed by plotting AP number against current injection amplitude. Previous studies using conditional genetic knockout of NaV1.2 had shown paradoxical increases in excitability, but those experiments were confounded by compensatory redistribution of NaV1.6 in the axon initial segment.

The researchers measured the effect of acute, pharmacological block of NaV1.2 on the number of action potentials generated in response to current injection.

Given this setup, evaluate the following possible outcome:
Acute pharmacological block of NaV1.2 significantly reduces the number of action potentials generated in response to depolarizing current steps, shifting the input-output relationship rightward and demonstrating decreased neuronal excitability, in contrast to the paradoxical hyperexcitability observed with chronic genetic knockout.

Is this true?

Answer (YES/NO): NO